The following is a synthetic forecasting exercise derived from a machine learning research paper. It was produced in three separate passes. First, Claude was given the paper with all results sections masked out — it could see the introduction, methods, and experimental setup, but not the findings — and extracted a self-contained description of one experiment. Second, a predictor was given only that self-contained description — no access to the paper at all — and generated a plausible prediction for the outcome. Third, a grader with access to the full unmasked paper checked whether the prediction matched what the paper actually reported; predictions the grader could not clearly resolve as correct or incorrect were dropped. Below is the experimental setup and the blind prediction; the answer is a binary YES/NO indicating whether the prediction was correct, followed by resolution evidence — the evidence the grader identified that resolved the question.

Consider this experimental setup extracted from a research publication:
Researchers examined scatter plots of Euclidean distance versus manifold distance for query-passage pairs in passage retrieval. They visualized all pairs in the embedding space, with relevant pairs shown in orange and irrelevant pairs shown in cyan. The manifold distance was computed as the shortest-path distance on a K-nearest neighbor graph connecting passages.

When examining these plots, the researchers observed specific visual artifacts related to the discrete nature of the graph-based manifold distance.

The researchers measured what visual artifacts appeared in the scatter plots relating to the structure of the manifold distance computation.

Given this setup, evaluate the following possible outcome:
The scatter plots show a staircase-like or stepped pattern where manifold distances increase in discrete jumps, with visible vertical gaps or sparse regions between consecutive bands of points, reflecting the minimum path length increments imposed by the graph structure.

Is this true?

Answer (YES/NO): NO